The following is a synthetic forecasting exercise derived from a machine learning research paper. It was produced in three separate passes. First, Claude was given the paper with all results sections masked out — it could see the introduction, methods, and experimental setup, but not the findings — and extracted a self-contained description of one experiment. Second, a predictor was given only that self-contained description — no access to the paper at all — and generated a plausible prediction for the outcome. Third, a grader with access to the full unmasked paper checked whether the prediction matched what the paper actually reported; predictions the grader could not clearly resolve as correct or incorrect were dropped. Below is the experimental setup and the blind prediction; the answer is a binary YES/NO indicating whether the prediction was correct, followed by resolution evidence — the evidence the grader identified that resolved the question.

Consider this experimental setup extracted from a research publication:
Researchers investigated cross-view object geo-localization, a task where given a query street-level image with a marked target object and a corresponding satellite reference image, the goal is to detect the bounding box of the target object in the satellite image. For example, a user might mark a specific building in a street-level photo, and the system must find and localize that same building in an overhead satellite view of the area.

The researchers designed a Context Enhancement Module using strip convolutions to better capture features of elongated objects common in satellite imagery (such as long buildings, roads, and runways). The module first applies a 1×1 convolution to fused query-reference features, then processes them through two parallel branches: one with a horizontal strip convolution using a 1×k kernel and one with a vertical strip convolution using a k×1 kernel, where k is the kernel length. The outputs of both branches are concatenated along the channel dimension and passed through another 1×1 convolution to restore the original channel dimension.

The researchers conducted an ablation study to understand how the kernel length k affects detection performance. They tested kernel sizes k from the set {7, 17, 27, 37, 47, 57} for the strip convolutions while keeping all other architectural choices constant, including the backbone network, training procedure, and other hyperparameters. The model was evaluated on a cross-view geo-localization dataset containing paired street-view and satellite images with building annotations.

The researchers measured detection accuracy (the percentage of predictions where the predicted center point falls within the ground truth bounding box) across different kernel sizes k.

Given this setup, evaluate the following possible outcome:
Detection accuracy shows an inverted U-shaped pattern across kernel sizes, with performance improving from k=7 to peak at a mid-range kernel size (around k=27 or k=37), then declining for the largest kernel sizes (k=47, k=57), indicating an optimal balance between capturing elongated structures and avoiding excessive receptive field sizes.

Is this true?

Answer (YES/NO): NO